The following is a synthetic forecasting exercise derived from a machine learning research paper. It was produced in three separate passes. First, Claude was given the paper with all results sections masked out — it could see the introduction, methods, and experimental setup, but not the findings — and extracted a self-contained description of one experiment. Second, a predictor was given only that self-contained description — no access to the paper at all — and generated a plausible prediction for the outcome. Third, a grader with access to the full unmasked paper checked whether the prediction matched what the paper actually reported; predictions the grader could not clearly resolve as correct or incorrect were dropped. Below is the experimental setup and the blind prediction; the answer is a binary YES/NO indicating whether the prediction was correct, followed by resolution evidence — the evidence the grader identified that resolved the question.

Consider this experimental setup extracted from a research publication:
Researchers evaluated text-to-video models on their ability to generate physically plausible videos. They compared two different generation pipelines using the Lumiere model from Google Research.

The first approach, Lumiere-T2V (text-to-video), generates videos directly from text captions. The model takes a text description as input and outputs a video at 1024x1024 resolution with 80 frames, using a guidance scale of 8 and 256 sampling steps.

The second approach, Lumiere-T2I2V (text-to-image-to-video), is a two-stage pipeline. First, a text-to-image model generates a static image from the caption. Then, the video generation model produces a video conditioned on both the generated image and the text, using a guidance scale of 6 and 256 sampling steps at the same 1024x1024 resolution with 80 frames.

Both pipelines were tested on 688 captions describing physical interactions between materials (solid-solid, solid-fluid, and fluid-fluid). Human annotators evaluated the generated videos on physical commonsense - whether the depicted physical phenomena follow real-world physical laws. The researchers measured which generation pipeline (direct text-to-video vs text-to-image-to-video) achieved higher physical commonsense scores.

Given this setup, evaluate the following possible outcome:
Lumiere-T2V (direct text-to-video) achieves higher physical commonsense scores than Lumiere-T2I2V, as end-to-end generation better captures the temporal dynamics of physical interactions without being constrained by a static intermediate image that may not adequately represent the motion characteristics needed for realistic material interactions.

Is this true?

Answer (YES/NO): YES